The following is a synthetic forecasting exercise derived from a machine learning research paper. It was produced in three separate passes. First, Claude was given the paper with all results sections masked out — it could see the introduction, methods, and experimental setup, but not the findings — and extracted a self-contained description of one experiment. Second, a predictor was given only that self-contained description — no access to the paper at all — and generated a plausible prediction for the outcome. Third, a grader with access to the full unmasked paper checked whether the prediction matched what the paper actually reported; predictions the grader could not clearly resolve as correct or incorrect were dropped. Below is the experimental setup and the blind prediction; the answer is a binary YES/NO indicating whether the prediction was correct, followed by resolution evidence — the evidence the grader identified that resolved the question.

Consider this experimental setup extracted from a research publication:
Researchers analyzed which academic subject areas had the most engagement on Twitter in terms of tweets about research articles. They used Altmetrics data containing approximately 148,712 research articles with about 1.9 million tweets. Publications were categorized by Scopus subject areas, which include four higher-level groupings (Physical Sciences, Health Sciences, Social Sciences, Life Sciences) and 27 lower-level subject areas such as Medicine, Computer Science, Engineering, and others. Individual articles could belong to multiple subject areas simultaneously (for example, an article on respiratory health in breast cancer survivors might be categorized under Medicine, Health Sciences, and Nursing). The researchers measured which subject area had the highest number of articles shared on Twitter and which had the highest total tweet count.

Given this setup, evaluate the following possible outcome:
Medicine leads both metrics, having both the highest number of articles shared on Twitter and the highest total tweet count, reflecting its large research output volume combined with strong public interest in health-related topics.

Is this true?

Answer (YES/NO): NO